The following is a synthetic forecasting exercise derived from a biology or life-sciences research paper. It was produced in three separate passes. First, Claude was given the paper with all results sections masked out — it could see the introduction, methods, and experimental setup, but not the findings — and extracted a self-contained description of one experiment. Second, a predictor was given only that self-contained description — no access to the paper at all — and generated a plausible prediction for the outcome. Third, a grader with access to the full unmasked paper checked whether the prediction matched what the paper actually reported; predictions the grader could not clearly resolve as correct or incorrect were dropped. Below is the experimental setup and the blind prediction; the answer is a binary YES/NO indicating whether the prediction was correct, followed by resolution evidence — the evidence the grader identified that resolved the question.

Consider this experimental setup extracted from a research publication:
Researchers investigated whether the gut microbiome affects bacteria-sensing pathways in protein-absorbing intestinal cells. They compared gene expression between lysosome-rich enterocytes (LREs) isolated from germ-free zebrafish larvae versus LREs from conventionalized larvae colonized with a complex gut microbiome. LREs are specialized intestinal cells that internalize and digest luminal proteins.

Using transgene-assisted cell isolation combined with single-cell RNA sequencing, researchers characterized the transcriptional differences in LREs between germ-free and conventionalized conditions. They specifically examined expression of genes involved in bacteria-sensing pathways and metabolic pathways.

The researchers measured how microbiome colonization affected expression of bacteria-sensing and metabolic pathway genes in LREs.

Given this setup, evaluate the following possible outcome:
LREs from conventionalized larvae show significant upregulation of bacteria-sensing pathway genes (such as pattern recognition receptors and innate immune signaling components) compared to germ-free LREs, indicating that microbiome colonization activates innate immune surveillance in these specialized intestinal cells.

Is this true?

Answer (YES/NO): YES